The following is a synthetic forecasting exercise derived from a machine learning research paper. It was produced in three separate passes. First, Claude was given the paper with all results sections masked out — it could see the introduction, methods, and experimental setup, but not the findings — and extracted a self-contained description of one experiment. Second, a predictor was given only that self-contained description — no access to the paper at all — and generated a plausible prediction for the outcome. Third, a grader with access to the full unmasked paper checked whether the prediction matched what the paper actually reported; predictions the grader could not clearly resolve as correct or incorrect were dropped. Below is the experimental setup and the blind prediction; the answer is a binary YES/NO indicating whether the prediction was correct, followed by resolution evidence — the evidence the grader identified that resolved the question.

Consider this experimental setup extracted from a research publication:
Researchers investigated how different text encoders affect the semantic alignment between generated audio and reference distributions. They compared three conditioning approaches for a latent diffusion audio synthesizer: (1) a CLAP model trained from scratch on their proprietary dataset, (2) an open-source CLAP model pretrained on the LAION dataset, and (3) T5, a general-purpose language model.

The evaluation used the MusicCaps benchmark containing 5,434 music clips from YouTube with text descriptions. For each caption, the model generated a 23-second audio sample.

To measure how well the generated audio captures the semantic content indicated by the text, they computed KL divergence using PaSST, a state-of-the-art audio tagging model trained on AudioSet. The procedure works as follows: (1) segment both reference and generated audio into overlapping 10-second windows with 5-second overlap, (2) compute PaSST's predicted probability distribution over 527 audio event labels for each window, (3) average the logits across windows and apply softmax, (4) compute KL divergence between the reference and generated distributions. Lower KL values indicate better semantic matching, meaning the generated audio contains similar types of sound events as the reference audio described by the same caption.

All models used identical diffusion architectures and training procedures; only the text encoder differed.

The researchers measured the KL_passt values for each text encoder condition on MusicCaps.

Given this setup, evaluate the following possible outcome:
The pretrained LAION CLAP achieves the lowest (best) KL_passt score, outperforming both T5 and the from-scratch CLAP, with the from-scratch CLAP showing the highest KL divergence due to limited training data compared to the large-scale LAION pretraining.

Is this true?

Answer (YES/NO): NO